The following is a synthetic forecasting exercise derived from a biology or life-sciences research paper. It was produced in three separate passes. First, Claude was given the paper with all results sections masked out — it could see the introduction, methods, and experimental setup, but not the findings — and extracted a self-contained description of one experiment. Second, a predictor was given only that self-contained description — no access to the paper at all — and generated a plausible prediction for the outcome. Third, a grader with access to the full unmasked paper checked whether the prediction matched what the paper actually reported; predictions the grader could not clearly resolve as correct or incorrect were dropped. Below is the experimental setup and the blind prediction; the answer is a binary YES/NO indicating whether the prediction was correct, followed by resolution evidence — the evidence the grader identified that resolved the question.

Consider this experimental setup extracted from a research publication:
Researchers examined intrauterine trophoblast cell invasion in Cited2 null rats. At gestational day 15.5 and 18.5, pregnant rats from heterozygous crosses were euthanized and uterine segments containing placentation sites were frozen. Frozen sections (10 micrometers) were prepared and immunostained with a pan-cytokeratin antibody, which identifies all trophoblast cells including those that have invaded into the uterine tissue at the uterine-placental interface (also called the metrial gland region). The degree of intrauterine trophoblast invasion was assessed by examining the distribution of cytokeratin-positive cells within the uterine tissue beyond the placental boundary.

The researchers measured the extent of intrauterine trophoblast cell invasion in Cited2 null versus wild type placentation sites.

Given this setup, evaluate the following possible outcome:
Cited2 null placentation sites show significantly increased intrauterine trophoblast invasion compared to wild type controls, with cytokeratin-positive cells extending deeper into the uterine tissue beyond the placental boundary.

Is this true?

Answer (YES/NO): NO